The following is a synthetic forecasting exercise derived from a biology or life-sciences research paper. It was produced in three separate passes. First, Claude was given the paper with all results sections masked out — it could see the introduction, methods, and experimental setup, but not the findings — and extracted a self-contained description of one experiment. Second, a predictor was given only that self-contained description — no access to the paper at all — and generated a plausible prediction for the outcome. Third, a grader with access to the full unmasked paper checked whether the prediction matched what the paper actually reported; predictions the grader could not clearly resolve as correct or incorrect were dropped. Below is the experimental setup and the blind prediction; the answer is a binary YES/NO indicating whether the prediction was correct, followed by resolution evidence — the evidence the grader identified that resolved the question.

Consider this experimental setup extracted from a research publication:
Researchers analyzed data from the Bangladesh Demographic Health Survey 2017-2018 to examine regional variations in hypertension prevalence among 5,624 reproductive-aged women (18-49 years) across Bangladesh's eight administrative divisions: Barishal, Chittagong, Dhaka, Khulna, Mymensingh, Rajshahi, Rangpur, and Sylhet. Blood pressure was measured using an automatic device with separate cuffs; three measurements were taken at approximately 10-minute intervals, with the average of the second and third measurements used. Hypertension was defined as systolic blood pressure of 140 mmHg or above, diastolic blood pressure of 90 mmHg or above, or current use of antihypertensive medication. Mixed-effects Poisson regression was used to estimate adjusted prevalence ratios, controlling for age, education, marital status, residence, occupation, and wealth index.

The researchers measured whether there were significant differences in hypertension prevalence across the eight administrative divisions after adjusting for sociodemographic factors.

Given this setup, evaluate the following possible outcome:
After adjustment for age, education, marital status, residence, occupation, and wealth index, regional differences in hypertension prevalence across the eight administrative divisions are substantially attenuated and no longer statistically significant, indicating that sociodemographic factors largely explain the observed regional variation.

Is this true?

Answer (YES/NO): NO